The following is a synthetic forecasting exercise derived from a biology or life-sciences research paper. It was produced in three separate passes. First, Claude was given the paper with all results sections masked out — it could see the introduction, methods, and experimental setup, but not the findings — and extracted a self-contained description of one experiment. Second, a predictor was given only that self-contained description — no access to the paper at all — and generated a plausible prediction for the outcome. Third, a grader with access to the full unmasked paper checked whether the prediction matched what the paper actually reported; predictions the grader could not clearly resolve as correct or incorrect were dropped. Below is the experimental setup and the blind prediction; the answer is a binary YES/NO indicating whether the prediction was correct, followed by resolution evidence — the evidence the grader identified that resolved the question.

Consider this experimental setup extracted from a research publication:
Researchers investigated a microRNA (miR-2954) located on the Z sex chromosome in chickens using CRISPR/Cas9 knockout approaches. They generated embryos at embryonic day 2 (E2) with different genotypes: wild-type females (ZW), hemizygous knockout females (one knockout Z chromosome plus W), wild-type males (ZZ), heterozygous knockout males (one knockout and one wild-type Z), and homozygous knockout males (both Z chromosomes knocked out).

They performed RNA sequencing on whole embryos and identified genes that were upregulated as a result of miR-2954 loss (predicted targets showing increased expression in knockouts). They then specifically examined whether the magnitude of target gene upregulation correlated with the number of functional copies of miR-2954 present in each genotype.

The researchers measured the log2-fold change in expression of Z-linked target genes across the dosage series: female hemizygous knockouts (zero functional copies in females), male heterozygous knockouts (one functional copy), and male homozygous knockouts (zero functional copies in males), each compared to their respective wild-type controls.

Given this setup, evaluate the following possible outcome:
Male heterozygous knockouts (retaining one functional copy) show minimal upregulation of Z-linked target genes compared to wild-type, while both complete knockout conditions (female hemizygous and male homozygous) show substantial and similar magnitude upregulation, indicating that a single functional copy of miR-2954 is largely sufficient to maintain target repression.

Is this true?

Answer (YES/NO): NO